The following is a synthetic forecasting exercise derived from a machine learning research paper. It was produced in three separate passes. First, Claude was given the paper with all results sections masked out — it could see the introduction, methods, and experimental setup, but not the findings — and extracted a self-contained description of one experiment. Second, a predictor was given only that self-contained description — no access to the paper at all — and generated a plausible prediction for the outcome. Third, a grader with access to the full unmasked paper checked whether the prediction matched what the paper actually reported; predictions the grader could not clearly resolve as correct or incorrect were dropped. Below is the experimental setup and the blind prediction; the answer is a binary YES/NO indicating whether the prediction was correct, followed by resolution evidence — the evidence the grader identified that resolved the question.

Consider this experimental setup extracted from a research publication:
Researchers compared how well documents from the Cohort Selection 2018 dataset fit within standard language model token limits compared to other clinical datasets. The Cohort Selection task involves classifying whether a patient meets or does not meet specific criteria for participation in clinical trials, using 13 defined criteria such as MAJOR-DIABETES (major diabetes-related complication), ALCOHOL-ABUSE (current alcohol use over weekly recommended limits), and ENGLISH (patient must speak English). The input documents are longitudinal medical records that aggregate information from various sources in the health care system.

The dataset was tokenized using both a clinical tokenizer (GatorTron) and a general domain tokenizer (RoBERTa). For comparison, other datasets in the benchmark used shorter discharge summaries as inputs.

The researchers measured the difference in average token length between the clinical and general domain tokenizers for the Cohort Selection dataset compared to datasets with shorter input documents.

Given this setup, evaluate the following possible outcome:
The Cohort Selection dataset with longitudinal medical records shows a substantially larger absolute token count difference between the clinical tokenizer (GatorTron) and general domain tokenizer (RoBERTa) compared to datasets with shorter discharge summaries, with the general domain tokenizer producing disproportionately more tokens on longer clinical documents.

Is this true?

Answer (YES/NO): YES